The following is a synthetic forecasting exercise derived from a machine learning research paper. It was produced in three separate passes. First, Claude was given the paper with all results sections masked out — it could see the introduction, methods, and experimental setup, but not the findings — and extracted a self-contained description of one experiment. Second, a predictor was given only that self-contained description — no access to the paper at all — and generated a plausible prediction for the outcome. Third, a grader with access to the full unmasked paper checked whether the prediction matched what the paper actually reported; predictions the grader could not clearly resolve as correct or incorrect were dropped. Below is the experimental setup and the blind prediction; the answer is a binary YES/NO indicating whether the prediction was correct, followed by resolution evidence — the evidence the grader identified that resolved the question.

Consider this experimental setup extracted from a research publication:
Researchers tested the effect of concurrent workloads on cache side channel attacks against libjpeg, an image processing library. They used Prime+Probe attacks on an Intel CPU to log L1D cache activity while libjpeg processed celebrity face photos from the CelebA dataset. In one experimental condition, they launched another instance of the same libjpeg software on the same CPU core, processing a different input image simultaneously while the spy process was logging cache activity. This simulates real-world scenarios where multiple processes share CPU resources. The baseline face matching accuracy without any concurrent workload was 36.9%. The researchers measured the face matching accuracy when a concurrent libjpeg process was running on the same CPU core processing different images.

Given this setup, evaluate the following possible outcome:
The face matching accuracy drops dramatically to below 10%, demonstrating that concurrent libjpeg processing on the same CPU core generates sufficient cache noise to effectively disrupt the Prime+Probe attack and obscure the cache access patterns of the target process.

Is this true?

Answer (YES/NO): NO